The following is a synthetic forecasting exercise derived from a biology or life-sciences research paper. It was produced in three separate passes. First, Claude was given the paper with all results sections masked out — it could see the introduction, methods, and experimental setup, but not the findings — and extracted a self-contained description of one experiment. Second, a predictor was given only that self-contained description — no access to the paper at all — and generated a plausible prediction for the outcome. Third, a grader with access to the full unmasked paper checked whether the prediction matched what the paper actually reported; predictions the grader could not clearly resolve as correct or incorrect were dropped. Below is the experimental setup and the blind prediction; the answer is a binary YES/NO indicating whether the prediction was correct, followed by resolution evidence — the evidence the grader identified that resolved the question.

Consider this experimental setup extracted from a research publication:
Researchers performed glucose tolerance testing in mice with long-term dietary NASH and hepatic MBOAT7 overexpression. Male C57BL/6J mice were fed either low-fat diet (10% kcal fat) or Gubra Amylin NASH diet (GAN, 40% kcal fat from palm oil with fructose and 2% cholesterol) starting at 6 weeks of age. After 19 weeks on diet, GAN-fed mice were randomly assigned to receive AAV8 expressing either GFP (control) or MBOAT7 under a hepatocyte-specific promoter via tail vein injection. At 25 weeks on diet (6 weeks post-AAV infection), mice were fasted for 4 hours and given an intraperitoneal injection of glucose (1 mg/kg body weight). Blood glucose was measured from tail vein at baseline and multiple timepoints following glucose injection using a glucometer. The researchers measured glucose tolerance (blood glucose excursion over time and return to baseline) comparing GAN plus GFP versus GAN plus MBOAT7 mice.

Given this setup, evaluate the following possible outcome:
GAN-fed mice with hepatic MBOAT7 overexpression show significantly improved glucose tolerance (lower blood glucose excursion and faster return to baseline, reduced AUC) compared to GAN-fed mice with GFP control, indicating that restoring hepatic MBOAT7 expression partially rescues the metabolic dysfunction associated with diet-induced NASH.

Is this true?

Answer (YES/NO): NO